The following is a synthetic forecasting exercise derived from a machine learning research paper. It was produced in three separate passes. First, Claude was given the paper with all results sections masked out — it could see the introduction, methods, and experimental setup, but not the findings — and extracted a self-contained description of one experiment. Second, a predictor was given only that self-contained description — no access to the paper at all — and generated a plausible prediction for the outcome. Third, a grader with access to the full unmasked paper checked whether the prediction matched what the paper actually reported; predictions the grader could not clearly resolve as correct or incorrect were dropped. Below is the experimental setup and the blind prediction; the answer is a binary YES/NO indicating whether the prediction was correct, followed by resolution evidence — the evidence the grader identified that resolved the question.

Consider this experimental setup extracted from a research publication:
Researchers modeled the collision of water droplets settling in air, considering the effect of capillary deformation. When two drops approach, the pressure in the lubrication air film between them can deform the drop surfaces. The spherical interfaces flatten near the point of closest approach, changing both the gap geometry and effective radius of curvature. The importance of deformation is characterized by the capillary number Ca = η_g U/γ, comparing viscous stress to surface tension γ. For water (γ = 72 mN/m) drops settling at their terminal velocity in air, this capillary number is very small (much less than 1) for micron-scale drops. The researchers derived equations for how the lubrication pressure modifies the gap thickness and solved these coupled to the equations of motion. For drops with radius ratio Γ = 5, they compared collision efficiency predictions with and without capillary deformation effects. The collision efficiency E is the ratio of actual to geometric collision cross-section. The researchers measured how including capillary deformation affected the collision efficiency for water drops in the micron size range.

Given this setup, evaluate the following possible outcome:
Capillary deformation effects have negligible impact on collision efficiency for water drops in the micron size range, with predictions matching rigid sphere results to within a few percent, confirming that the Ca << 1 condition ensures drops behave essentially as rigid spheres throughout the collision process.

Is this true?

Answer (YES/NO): YES